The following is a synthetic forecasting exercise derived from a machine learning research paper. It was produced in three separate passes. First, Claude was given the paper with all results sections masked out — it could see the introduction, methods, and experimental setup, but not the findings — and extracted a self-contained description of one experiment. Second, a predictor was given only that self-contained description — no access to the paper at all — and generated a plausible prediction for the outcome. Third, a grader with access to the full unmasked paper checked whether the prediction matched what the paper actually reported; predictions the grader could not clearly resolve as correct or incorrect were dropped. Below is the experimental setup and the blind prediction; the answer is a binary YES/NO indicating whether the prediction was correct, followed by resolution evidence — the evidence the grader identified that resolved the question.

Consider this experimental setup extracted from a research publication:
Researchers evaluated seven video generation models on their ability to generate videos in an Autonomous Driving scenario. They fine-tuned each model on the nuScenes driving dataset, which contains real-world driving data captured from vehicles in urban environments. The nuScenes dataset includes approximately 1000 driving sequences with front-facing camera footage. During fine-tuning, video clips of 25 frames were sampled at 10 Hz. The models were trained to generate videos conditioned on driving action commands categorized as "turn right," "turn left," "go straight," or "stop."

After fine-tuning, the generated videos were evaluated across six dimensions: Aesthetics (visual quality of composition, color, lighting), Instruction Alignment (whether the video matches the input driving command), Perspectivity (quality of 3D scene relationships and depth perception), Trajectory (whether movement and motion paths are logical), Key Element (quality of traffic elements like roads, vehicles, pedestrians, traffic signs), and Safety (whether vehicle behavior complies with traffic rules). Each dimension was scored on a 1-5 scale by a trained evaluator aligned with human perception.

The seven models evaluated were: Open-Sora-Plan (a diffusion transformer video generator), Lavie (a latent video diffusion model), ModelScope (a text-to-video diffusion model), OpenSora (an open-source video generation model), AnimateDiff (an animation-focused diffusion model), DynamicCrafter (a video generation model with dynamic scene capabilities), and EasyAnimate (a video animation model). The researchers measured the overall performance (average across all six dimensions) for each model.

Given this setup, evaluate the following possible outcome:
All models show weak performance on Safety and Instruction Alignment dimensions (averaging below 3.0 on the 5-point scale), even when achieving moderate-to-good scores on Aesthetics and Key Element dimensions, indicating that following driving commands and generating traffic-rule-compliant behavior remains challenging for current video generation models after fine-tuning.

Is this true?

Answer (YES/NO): NO